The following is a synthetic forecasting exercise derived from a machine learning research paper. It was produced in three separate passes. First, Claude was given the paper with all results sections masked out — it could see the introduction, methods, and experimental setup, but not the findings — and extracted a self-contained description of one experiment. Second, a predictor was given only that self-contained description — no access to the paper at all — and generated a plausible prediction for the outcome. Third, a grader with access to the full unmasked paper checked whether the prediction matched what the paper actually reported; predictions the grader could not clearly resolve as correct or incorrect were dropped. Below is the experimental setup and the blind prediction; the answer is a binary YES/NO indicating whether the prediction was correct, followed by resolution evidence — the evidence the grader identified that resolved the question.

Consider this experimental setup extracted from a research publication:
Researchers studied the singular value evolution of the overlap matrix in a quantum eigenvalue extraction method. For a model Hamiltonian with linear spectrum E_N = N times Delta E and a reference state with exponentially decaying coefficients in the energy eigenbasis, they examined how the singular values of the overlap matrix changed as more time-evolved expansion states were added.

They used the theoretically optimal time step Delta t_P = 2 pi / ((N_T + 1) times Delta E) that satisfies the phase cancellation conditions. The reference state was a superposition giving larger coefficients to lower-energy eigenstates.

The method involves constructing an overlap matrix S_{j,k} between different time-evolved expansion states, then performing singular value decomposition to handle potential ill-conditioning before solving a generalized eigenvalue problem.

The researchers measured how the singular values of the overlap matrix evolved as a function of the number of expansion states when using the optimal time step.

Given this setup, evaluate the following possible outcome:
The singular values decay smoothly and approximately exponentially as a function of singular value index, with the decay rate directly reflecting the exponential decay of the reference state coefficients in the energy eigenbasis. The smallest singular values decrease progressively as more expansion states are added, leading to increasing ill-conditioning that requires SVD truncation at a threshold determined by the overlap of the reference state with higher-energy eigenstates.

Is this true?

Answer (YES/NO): NO